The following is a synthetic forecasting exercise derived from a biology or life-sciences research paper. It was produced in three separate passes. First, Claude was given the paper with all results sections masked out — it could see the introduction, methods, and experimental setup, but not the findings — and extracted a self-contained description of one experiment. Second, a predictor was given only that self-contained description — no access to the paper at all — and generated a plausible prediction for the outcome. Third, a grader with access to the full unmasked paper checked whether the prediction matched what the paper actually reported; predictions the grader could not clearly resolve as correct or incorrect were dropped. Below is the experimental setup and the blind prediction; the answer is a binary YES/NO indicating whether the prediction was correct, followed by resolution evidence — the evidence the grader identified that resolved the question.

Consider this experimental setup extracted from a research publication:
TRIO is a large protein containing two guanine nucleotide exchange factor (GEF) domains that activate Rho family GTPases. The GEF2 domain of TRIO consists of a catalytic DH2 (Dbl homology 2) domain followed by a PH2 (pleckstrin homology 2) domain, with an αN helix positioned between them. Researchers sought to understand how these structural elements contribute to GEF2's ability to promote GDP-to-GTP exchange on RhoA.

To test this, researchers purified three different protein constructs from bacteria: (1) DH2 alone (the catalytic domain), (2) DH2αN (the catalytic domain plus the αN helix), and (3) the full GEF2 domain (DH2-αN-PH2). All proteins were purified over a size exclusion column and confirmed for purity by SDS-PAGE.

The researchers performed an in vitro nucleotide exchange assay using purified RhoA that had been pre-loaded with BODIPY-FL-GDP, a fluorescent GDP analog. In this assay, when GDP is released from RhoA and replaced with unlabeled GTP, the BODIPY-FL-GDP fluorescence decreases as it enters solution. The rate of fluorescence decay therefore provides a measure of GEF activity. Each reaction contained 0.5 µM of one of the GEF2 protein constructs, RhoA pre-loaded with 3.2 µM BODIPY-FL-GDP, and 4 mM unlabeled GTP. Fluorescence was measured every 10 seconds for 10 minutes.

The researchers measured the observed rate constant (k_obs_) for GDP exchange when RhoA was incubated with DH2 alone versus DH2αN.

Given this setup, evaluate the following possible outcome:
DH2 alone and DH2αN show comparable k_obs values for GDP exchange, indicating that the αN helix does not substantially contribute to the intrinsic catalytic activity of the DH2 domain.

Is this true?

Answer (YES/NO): NO